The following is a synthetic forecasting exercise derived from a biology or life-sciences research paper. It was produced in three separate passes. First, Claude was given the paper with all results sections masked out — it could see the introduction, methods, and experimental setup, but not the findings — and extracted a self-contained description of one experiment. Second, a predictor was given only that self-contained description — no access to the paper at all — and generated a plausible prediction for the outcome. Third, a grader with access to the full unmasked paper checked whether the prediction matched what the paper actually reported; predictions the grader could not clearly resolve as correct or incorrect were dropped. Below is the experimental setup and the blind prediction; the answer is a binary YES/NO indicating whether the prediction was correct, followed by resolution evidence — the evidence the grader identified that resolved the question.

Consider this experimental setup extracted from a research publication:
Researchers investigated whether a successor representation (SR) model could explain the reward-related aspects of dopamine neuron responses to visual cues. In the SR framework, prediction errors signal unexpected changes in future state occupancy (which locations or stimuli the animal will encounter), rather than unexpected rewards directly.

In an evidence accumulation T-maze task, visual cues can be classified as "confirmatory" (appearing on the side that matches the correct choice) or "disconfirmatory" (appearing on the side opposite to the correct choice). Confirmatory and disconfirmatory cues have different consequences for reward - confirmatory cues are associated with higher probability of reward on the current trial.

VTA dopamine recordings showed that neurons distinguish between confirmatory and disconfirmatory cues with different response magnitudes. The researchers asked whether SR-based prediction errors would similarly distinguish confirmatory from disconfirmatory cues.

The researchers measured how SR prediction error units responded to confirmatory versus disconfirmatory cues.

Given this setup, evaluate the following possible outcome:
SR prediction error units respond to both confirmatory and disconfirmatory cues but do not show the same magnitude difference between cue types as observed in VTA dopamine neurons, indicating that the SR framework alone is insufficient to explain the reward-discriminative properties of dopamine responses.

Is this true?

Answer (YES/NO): YES